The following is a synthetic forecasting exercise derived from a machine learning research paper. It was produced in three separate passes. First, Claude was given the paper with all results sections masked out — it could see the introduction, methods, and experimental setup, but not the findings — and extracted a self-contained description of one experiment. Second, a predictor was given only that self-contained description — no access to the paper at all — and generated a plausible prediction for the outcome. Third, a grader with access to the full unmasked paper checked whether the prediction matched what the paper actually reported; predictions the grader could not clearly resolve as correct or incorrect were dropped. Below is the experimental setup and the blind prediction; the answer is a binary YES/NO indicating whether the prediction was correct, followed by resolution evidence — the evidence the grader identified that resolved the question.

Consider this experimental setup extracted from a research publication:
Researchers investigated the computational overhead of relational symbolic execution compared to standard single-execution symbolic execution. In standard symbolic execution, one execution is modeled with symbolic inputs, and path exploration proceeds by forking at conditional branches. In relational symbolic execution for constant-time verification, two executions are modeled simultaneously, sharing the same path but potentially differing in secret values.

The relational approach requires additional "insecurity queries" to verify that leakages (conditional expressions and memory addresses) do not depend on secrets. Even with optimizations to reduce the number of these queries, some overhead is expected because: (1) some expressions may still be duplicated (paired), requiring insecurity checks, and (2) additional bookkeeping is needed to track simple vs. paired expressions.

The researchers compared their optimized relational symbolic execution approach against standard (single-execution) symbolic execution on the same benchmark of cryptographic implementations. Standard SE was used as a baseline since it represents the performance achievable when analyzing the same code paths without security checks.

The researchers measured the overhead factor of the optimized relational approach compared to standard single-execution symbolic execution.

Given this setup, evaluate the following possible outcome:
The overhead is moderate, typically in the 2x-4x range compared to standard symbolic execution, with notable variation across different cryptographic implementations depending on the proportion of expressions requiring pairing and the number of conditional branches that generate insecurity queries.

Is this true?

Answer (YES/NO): NO